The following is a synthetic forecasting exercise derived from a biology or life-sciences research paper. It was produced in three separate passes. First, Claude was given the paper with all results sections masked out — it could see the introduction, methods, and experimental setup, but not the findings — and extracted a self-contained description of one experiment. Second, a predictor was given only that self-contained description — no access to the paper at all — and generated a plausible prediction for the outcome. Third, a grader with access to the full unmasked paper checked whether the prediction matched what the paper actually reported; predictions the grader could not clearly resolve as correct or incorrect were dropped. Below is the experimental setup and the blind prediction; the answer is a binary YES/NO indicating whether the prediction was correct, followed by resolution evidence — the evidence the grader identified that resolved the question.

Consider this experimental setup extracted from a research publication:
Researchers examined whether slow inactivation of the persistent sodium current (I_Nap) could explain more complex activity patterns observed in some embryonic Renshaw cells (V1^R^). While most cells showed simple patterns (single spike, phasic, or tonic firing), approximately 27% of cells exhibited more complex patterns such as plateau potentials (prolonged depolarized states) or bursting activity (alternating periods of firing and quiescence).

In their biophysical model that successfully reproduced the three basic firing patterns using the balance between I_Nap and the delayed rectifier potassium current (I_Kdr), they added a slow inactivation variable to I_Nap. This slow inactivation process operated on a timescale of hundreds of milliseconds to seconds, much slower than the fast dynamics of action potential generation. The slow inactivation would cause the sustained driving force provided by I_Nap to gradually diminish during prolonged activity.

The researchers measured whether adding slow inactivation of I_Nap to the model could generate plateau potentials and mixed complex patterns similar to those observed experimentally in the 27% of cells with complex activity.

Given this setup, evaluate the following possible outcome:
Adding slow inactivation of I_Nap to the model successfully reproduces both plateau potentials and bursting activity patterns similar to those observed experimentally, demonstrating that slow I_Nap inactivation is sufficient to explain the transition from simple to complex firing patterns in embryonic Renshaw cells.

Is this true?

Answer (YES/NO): YES